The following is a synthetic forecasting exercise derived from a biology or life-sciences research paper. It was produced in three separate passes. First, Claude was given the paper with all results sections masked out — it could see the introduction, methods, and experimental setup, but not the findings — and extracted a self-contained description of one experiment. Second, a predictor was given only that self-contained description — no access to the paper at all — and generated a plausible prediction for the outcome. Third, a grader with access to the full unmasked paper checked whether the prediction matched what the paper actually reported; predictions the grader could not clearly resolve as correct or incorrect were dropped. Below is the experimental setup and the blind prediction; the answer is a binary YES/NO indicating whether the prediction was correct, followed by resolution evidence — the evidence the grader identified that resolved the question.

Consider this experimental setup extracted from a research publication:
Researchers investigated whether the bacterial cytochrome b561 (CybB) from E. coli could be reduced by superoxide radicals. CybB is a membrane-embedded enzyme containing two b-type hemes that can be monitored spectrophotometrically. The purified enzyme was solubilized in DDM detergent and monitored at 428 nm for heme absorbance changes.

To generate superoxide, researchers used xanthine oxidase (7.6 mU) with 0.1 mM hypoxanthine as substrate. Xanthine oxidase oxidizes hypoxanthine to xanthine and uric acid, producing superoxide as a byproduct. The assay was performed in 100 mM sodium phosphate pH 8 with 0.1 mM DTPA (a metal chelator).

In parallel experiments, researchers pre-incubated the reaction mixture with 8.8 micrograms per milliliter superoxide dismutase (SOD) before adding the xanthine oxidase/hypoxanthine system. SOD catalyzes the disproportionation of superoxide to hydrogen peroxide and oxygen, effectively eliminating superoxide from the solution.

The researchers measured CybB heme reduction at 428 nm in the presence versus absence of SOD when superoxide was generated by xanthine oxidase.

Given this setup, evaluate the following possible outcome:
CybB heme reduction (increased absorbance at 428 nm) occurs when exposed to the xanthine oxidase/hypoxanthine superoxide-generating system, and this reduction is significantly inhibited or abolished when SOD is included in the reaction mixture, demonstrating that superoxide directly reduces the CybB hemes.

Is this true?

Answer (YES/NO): YES